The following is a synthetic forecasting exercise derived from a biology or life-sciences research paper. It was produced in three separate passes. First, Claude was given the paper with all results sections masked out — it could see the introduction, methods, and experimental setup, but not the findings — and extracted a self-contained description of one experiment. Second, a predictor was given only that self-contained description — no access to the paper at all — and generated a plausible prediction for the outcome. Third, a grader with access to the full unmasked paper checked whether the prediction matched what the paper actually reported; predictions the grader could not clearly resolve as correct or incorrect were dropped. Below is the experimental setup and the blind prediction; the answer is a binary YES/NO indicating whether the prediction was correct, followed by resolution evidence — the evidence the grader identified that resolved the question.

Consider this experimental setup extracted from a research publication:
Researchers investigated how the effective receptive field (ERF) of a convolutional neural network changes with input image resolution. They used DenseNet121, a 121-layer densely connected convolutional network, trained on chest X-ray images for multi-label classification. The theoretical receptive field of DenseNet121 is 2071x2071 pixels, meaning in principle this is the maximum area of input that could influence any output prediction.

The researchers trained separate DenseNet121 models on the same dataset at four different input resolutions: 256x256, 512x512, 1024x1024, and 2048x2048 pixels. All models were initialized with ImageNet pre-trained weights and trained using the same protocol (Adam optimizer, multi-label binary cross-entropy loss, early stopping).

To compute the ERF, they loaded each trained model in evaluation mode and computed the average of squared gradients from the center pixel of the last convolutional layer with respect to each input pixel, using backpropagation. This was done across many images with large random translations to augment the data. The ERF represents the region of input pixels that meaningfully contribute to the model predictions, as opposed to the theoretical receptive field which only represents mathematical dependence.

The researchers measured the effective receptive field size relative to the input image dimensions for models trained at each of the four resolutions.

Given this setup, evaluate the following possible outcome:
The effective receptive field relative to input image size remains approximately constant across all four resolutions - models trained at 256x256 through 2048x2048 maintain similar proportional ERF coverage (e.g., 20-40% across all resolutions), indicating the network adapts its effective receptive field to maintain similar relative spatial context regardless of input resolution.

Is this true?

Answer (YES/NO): NO